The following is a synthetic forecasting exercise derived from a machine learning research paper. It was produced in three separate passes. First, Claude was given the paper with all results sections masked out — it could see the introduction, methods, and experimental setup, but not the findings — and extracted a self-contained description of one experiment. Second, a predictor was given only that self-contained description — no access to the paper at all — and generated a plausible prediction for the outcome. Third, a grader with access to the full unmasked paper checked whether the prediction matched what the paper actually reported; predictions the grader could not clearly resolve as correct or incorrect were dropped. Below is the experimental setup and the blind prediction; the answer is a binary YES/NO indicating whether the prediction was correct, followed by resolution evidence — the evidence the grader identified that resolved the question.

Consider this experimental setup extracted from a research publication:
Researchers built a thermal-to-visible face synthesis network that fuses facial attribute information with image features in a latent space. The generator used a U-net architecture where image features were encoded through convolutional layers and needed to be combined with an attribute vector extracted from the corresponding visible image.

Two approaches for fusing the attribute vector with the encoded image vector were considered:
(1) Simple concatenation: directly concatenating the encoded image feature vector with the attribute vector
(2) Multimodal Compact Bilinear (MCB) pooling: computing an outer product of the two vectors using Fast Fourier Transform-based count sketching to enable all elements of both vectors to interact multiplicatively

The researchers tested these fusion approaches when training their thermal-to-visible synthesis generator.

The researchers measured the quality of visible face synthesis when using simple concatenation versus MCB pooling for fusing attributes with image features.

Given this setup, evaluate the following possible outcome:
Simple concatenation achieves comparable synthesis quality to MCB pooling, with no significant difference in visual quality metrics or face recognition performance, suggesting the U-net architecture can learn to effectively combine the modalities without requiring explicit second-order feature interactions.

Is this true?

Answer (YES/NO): NO